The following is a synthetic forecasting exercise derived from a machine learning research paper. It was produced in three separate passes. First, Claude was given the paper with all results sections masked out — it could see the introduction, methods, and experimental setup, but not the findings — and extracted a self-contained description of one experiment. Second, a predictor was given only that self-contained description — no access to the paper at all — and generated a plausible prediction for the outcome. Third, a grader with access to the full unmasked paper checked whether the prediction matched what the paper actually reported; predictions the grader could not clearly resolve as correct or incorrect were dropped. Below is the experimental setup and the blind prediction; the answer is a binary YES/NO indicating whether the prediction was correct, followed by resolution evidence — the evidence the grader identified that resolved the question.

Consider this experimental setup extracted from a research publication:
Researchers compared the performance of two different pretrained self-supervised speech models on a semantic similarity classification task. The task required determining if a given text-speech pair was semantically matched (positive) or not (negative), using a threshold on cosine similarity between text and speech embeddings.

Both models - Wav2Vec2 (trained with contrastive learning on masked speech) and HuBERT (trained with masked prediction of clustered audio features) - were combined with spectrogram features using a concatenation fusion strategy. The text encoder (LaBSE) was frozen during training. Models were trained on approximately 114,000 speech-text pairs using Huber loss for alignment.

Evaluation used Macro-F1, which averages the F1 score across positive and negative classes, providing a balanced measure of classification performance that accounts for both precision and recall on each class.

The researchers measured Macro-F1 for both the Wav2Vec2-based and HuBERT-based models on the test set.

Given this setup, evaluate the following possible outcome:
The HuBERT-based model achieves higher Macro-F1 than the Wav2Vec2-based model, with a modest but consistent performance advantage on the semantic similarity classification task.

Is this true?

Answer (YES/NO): NO